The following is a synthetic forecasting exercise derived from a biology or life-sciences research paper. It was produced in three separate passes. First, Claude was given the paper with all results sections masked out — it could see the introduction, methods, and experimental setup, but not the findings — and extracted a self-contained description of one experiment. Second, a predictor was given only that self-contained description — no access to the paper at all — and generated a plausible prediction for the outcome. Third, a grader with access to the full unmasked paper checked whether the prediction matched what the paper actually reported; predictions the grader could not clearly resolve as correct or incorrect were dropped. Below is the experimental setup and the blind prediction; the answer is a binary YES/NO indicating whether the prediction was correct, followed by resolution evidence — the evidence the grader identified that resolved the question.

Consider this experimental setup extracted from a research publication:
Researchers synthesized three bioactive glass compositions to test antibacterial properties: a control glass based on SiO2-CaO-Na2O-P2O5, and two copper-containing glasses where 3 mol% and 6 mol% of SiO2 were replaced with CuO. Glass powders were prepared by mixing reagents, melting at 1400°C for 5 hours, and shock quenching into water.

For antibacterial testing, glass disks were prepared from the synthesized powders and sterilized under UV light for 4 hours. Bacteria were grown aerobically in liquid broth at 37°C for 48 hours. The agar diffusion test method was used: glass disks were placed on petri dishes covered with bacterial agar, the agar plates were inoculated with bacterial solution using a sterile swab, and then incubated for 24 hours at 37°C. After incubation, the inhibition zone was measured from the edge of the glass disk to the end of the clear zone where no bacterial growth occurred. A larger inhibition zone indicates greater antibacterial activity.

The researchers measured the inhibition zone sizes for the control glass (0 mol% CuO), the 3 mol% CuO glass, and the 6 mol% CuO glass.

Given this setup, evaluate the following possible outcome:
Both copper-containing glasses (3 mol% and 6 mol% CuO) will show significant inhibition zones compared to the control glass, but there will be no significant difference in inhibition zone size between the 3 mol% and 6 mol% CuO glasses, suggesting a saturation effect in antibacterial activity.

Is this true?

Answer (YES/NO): NO